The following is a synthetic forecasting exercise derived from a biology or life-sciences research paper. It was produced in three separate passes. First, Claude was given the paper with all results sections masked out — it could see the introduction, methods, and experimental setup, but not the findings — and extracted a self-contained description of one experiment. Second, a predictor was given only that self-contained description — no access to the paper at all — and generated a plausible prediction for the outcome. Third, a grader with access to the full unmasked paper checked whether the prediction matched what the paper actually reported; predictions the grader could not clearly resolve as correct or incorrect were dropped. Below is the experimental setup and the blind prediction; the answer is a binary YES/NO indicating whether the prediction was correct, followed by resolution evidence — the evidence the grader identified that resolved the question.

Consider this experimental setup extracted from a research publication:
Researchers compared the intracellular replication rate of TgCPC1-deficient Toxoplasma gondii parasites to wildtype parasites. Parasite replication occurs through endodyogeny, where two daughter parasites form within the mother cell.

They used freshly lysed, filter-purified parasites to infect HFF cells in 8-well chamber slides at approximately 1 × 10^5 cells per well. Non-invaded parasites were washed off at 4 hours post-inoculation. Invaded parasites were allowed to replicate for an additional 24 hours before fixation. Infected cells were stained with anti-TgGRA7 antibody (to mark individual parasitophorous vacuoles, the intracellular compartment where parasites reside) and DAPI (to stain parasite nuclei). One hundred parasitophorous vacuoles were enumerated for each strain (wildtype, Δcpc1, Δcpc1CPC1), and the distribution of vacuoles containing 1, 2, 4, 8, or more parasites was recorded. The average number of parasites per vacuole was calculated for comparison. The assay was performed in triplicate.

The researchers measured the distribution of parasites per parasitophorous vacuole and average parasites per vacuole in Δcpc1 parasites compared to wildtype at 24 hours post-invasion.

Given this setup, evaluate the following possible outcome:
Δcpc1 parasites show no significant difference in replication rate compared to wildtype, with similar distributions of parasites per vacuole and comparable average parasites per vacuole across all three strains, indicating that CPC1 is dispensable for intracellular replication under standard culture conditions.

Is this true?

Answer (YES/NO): YES